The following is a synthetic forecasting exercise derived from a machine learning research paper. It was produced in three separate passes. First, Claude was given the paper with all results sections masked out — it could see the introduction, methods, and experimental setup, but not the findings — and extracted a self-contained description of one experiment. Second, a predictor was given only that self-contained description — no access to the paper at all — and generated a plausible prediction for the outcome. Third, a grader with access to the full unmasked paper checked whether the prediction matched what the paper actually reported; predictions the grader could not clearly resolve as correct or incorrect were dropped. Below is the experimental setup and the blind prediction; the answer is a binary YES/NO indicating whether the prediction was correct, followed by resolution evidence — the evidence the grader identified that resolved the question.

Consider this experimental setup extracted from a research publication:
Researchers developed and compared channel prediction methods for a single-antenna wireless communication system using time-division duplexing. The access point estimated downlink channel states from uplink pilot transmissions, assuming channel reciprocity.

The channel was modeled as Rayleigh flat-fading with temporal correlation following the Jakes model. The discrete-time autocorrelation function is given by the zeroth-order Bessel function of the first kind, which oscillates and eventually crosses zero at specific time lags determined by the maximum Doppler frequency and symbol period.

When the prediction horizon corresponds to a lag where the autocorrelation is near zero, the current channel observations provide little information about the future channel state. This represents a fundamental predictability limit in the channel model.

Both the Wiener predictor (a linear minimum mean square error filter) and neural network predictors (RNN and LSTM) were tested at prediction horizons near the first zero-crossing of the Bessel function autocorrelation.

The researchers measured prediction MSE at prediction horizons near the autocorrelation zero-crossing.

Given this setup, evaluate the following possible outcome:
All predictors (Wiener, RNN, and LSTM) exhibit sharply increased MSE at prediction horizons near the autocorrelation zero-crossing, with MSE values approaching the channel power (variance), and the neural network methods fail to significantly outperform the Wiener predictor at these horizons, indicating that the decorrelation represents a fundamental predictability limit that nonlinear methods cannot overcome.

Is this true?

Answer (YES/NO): NO